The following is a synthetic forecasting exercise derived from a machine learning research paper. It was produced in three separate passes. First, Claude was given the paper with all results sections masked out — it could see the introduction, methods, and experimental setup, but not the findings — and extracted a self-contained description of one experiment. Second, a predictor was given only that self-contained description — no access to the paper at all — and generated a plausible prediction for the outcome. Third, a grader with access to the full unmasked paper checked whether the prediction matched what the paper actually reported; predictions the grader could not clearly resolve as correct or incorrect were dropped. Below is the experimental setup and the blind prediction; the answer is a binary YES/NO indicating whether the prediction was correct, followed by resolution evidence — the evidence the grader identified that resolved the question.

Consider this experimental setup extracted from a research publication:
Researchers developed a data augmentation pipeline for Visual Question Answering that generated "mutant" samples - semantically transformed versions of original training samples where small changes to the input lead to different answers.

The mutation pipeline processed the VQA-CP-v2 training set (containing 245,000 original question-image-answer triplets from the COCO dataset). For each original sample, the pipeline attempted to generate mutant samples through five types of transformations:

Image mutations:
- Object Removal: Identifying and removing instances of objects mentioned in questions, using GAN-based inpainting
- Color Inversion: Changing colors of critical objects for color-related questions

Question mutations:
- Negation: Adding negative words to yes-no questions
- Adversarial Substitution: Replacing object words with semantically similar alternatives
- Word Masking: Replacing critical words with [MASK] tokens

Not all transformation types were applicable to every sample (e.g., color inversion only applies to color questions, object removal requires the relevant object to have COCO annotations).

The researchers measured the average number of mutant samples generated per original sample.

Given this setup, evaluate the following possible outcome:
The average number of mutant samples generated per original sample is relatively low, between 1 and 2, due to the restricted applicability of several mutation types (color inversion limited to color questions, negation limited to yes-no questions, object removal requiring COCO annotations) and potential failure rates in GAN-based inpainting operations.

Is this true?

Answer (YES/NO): YES